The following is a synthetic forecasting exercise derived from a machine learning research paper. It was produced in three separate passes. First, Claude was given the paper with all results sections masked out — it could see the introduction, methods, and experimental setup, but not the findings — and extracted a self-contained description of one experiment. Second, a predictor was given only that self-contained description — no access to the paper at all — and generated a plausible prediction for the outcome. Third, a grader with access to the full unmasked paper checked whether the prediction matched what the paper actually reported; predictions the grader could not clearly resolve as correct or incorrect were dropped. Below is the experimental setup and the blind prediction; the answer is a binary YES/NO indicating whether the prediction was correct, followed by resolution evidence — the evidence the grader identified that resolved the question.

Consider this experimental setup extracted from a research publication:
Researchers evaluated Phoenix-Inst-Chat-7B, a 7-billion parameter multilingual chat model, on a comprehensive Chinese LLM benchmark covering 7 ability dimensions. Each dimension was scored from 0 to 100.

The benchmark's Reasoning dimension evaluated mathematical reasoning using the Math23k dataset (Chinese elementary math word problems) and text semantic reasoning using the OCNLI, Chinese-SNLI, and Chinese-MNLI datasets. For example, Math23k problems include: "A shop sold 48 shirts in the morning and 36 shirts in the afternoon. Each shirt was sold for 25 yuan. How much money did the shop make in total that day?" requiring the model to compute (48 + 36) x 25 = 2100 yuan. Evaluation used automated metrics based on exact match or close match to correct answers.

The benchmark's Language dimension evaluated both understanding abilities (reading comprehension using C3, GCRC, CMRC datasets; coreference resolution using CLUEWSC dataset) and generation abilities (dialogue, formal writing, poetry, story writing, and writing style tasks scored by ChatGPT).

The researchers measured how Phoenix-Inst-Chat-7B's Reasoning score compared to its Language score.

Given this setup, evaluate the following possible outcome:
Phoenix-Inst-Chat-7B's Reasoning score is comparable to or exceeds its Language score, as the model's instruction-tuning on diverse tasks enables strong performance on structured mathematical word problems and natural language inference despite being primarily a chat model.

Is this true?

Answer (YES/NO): NO